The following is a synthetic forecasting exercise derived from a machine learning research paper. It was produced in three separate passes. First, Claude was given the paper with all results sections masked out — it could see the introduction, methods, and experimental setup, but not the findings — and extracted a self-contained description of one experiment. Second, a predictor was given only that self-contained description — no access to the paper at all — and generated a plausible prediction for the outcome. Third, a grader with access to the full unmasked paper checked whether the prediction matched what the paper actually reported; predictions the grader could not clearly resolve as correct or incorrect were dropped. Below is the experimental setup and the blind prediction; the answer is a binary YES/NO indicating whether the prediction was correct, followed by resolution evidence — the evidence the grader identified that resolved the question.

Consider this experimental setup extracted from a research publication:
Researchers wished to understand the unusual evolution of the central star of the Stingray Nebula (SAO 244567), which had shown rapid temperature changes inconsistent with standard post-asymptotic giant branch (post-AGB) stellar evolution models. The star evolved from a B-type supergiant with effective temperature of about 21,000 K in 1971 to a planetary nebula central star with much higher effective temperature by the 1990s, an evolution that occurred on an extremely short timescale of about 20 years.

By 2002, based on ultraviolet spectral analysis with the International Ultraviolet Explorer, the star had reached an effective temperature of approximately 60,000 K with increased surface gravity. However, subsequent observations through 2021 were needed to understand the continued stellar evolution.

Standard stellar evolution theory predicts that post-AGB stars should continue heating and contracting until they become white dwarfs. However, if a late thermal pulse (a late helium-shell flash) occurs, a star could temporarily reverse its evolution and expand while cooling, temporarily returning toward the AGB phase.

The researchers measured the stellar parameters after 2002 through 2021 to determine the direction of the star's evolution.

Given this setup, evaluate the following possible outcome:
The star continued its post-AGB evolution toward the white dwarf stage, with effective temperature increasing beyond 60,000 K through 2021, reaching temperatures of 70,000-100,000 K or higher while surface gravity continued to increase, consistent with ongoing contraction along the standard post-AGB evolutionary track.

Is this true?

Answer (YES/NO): NO